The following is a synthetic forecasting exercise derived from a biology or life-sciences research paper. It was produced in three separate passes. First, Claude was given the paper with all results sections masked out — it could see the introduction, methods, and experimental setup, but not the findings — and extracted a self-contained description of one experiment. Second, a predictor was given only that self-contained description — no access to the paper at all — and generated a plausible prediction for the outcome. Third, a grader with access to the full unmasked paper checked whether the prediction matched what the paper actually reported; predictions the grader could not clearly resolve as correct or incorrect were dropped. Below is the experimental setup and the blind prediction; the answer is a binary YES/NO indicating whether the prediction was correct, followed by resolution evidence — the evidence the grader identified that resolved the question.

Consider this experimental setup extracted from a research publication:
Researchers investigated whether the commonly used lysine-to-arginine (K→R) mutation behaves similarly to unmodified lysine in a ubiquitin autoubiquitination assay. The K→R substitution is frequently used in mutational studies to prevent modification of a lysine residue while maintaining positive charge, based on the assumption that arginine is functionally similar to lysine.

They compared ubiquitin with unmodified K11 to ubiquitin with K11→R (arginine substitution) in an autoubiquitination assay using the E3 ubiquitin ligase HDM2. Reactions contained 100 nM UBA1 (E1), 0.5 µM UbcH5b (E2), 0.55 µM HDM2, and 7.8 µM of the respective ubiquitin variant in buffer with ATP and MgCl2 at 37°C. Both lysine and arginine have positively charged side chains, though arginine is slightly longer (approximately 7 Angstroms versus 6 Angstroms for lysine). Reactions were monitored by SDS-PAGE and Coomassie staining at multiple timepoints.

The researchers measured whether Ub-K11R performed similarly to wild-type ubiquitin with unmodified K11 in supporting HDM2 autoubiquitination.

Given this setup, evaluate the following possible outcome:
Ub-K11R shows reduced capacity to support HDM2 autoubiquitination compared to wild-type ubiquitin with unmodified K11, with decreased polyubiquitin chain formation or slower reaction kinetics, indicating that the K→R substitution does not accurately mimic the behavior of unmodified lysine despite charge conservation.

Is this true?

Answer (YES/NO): NO